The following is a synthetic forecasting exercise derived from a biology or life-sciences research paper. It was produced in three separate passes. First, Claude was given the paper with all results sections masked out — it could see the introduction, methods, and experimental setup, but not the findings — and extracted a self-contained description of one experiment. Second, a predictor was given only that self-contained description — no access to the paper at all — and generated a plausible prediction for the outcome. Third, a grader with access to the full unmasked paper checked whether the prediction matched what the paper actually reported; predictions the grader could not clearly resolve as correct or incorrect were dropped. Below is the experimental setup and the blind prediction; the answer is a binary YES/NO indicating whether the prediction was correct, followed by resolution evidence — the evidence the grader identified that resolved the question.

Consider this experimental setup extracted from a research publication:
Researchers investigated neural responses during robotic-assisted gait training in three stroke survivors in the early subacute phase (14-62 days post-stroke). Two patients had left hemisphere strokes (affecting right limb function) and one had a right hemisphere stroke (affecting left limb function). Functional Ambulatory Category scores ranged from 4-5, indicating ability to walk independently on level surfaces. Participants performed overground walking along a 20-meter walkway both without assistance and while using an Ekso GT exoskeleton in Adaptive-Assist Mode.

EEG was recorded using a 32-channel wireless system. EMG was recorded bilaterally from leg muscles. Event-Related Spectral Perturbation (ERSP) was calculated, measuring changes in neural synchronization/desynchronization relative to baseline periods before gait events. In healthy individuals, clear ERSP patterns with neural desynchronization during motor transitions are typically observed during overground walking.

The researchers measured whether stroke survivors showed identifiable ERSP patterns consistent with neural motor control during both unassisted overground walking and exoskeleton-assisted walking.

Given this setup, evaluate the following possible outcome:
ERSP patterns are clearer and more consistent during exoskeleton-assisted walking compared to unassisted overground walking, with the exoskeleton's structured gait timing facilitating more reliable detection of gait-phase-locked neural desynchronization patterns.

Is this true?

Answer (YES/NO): NO